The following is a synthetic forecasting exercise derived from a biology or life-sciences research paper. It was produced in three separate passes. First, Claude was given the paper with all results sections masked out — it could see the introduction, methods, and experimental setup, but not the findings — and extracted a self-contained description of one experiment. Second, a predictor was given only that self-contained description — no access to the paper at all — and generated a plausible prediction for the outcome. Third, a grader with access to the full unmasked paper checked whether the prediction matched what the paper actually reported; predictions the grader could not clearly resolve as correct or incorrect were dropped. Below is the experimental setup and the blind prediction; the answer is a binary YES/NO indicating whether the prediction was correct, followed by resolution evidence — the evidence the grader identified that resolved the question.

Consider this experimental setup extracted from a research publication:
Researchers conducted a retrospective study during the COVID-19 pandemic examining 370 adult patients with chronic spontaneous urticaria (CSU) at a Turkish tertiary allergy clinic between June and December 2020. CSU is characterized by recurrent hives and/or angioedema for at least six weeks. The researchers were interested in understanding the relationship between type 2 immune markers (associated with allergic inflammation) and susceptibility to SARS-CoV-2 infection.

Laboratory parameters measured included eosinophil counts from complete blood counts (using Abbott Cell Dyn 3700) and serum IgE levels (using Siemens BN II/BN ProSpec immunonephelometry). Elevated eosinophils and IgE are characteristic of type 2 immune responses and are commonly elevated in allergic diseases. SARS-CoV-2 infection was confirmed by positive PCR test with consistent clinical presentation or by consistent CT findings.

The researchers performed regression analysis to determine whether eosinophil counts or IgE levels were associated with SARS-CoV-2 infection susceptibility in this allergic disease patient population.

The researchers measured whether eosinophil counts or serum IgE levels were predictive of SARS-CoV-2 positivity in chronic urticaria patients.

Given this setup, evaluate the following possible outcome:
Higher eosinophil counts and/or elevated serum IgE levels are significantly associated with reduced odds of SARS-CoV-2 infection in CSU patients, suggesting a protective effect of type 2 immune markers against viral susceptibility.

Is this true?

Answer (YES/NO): NO